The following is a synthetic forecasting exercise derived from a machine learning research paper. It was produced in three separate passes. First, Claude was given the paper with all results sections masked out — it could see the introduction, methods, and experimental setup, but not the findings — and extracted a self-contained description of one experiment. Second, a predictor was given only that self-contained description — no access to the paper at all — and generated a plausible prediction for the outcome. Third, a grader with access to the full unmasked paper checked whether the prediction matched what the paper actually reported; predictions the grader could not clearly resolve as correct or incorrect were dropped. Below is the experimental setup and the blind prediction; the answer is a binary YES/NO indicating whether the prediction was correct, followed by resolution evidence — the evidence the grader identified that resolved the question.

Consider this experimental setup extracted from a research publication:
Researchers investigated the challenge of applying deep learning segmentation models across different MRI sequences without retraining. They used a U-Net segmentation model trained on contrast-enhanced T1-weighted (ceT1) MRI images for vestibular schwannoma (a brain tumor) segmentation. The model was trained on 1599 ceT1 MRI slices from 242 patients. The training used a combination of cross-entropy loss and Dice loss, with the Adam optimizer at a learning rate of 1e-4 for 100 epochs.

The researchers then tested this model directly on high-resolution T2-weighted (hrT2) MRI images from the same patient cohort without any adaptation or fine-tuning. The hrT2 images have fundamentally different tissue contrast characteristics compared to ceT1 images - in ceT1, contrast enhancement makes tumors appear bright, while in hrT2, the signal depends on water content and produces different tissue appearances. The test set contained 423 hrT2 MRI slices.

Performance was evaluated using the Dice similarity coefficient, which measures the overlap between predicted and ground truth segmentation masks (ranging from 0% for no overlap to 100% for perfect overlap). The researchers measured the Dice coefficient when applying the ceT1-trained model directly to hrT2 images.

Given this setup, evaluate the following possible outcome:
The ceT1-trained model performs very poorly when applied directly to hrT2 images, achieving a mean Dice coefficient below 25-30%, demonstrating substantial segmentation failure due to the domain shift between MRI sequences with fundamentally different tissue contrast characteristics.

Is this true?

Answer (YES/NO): YES